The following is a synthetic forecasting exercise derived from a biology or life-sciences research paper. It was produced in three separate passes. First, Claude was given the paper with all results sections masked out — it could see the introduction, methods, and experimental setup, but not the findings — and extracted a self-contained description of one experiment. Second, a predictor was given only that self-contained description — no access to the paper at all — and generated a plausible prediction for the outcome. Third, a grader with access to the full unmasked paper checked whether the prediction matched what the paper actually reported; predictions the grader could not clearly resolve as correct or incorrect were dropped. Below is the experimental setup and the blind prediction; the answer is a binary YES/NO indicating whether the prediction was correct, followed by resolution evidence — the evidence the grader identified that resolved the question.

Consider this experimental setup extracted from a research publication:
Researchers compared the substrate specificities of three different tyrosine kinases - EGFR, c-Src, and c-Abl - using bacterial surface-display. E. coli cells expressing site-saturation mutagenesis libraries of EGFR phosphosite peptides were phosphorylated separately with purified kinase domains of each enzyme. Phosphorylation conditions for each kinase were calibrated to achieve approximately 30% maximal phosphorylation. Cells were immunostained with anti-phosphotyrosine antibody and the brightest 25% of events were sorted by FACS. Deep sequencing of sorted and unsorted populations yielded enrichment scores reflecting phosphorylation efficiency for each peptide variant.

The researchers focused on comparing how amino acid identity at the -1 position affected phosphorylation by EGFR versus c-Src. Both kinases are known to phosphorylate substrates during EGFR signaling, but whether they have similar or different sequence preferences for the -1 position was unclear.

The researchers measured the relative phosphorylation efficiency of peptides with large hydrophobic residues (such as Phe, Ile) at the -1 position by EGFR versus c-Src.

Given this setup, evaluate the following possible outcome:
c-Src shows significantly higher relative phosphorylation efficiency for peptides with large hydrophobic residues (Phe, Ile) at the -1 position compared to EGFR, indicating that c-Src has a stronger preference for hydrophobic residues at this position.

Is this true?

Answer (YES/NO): YES